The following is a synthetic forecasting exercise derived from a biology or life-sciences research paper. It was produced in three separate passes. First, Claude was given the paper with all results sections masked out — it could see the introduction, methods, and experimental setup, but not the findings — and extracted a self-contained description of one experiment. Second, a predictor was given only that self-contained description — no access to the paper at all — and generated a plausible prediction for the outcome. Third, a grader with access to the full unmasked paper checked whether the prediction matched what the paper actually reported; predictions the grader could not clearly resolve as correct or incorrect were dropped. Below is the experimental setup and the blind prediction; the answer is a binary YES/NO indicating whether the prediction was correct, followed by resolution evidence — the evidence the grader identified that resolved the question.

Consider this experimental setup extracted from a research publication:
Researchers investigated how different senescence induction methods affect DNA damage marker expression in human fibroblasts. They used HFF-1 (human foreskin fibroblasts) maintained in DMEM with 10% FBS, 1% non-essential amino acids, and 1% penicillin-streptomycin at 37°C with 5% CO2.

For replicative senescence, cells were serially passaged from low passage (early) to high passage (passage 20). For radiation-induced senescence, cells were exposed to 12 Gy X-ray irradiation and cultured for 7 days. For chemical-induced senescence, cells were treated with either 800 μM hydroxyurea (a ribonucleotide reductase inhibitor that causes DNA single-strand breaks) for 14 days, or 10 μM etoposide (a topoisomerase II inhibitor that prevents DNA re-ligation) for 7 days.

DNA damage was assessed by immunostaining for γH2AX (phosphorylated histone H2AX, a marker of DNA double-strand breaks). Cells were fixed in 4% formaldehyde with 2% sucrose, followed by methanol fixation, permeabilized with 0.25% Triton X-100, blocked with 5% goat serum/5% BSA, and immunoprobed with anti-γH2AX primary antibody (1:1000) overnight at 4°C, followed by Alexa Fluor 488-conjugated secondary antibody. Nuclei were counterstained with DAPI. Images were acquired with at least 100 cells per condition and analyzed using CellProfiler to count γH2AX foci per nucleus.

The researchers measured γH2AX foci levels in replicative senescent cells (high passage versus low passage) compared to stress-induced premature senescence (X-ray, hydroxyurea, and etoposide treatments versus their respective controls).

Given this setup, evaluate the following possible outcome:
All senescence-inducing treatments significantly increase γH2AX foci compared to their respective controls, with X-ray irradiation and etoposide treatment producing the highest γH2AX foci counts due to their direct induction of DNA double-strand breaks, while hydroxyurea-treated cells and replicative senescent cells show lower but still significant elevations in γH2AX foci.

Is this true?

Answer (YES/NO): NO